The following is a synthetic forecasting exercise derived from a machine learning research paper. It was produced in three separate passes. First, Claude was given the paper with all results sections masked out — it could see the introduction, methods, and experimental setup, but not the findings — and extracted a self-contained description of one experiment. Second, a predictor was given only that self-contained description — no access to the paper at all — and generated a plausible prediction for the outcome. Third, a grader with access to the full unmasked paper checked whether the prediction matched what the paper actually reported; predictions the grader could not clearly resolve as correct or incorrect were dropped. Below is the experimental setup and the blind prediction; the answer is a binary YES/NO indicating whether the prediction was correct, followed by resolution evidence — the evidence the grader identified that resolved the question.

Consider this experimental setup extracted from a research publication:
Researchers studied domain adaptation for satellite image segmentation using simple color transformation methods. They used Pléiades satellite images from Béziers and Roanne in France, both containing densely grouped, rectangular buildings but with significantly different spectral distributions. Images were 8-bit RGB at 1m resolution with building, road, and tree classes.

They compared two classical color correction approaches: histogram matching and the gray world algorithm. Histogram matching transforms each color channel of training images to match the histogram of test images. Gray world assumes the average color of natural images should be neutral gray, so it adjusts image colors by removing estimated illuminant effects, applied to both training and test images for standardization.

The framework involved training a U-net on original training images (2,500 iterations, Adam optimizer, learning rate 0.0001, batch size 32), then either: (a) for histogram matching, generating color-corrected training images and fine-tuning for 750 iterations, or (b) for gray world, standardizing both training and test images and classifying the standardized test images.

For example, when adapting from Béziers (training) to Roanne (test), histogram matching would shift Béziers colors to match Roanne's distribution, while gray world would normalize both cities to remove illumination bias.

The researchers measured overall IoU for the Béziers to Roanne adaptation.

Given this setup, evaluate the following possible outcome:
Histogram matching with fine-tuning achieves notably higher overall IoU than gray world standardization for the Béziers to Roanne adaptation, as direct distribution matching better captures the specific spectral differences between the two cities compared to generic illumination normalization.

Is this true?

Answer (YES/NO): NO